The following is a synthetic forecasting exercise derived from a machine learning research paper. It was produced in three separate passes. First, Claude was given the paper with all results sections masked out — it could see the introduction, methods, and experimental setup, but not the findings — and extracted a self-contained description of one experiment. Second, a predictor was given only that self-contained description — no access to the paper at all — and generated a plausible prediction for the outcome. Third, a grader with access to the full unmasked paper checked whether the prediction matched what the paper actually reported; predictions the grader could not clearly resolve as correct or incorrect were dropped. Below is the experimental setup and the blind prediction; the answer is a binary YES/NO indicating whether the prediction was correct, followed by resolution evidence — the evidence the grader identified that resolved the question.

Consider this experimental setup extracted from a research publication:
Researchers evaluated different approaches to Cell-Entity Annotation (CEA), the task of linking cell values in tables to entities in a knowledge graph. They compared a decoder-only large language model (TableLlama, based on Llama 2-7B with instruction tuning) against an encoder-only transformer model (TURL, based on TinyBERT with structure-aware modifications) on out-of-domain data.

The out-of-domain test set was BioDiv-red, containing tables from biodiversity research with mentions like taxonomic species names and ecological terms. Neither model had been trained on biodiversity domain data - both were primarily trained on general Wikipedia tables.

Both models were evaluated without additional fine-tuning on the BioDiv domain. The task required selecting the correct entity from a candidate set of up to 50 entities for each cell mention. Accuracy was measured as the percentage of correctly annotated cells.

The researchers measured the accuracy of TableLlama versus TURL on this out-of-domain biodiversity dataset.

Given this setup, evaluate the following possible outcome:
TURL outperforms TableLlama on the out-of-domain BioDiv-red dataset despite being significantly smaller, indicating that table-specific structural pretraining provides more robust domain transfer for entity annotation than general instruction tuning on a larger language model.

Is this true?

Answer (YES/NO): NO